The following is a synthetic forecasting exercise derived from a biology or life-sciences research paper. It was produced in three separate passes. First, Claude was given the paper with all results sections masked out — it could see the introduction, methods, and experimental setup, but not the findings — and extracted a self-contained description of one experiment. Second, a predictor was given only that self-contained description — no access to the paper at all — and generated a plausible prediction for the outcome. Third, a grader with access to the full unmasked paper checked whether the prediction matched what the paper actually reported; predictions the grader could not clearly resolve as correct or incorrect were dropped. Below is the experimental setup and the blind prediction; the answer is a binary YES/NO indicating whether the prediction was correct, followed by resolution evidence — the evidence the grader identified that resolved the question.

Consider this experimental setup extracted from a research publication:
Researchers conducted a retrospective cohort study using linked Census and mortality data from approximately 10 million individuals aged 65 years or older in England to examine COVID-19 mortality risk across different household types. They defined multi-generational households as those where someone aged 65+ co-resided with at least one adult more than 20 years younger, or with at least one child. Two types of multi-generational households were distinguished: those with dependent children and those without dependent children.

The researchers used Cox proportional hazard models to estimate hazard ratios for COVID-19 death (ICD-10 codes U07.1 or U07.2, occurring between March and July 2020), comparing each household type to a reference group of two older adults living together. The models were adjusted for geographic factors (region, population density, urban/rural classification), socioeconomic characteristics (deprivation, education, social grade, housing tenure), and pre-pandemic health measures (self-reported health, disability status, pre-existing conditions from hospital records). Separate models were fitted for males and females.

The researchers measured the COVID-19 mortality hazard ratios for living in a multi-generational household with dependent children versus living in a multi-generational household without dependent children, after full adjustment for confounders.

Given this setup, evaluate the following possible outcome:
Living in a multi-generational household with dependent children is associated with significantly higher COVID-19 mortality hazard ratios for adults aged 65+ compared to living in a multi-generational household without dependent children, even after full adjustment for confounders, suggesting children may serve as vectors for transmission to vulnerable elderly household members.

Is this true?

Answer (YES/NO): NO